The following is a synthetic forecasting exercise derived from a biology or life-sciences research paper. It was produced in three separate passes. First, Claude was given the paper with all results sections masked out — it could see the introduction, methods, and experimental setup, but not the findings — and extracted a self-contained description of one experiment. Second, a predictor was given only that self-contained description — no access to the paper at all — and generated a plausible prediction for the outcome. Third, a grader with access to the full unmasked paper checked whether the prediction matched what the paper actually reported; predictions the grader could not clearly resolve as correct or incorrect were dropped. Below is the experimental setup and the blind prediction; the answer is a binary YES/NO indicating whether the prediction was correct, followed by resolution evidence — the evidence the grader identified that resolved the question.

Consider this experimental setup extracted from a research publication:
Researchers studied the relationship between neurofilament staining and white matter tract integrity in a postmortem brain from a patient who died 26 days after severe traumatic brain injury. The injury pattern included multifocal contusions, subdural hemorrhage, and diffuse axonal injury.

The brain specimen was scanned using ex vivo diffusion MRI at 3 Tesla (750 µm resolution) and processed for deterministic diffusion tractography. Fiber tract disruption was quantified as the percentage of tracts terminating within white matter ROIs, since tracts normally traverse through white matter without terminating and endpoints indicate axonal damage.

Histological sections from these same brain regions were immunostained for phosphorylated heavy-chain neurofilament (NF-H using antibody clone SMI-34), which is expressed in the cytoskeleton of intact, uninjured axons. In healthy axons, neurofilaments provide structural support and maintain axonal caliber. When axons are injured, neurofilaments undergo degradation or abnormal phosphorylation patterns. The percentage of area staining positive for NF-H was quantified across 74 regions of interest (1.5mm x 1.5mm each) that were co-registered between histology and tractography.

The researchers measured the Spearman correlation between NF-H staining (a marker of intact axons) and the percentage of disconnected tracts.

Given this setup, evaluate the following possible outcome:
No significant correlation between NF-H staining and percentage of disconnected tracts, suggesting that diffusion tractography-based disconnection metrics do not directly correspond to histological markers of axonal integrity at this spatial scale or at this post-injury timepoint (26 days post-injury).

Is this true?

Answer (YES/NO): NO